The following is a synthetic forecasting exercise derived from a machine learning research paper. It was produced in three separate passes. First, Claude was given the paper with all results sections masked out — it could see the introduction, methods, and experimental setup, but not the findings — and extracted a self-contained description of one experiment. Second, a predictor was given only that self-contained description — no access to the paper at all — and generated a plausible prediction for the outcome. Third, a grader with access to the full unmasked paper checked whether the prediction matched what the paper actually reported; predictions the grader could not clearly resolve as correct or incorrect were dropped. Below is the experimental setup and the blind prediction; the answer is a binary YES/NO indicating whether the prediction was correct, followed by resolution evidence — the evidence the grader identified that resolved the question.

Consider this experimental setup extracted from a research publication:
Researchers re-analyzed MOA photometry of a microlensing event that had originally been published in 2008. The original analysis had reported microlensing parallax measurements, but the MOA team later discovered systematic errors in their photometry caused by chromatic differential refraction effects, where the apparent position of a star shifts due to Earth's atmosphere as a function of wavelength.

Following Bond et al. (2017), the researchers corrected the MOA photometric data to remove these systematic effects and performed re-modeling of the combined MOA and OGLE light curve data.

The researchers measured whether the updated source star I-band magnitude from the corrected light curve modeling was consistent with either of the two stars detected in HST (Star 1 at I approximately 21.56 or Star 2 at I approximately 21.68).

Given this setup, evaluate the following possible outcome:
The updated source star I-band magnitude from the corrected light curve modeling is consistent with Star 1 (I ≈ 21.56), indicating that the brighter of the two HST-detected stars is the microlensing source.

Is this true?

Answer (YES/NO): NO